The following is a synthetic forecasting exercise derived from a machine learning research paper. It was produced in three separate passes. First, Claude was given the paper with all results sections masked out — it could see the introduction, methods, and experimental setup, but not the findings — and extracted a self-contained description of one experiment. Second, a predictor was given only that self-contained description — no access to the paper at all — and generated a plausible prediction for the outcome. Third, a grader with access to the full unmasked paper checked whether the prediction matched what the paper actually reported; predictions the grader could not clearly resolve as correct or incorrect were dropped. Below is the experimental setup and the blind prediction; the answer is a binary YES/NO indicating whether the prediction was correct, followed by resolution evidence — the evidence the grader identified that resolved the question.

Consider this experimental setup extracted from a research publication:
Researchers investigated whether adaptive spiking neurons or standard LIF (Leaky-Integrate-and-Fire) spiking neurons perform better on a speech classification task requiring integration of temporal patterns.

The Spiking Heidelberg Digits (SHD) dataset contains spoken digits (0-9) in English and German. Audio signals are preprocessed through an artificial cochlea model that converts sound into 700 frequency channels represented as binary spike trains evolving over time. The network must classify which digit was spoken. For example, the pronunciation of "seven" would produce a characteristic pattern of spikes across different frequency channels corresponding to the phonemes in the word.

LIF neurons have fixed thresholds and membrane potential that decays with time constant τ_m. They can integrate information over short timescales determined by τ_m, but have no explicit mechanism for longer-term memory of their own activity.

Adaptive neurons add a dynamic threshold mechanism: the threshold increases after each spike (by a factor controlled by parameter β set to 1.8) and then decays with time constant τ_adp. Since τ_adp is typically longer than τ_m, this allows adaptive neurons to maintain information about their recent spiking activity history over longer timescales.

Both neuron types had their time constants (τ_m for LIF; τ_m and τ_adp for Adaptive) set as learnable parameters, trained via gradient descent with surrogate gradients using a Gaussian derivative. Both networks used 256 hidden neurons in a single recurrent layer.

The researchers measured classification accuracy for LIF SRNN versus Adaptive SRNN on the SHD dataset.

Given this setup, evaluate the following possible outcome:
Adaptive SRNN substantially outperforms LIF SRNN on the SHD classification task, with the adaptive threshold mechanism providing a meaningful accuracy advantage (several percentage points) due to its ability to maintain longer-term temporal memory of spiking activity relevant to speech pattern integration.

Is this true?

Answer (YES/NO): YES